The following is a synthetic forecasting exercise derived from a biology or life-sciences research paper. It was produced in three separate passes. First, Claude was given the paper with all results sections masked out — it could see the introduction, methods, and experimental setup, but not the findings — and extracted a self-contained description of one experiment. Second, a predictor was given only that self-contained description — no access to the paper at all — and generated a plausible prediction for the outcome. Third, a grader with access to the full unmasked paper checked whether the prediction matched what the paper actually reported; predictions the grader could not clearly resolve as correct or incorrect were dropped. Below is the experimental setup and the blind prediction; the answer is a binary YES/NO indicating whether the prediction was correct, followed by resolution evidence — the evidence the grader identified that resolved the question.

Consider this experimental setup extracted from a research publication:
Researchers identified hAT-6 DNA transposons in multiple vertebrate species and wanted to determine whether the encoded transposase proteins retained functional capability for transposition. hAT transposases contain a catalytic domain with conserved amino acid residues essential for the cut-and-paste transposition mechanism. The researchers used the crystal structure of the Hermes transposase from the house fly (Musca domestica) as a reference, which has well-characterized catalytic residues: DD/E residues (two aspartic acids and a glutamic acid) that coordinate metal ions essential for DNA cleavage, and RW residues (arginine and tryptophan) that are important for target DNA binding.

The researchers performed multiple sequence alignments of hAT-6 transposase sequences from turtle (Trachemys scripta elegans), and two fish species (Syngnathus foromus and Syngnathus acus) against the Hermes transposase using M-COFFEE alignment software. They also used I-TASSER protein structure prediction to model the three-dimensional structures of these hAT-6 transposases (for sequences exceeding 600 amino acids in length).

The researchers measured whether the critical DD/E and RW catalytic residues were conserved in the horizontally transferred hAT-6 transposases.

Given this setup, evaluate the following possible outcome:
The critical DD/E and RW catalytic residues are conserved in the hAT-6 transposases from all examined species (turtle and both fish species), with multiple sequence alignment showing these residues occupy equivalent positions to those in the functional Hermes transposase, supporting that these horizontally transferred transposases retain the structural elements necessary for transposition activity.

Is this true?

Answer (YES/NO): YES